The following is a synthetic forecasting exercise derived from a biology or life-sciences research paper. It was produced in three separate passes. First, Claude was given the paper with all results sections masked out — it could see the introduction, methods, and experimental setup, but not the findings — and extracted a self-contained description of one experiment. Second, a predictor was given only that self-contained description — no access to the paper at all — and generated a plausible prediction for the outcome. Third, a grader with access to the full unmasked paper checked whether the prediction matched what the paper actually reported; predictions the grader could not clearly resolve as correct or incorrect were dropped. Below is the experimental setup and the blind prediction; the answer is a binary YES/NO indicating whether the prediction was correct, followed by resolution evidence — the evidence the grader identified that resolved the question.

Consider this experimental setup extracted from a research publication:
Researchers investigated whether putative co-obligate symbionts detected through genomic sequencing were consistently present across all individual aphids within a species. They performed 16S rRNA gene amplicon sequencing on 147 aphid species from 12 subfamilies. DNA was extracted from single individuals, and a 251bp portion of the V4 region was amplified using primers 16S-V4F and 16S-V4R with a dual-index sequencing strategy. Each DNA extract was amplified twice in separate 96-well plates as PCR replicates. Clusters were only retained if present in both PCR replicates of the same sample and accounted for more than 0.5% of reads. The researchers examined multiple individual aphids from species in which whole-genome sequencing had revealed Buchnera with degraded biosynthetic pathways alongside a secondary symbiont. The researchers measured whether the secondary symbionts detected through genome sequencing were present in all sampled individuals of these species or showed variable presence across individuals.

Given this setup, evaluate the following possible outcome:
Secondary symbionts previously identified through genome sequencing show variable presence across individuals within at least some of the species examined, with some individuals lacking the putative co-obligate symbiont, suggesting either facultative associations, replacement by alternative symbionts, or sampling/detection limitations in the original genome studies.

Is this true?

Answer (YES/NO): NO